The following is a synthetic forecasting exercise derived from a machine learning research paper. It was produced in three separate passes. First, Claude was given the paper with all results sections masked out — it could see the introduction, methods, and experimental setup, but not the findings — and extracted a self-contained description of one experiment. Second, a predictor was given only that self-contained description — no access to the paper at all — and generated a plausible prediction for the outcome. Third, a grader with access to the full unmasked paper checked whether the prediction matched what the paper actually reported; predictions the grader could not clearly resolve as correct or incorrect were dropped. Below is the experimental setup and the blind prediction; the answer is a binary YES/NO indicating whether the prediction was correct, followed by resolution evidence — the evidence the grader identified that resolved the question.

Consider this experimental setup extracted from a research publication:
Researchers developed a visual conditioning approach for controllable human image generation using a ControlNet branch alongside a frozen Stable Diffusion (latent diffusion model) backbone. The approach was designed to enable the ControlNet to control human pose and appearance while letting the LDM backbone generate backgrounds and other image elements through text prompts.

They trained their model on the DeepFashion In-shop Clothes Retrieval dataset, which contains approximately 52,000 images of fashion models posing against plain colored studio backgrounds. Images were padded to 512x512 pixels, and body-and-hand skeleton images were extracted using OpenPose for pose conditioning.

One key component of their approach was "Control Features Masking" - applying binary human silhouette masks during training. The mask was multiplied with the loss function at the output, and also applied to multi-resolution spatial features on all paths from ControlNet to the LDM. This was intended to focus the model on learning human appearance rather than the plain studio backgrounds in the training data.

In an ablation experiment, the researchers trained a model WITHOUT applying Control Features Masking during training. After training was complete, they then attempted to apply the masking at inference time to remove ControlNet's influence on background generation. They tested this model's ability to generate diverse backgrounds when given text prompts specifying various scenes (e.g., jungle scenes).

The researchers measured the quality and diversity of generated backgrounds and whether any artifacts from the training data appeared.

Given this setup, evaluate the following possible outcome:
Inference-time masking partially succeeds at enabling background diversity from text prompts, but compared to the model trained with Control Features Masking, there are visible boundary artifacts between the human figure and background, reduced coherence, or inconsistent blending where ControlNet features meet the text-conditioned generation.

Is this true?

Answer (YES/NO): NO